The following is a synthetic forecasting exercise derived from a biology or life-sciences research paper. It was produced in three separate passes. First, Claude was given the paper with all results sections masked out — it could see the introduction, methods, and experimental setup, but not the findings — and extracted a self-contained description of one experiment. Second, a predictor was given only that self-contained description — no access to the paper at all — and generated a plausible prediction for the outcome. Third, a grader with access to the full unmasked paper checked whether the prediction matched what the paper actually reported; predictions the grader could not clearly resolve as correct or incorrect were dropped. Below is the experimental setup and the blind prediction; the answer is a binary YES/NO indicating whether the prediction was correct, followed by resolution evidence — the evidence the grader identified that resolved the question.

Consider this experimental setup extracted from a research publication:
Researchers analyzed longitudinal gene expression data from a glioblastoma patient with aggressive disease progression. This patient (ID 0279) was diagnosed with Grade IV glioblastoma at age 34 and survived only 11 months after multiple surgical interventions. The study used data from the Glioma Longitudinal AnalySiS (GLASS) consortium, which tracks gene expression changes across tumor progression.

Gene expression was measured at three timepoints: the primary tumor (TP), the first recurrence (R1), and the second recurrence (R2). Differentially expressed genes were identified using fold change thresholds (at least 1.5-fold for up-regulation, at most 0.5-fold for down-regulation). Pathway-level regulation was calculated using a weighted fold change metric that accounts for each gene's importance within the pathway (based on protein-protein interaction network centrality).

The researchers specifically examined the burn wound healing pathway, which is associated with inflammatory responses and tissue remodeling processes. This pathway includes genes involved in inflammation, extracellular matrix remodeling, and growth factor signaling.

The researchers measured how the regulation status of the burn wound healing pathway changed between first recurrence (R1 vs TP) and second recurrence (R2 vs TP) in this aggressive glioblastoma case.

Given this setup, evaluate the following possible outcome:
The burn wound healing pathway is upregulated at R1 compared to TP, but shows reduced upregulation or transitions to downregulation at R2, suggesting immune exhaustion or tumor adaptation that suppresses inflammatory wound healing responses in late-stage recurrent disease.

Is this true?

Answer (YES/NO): NO